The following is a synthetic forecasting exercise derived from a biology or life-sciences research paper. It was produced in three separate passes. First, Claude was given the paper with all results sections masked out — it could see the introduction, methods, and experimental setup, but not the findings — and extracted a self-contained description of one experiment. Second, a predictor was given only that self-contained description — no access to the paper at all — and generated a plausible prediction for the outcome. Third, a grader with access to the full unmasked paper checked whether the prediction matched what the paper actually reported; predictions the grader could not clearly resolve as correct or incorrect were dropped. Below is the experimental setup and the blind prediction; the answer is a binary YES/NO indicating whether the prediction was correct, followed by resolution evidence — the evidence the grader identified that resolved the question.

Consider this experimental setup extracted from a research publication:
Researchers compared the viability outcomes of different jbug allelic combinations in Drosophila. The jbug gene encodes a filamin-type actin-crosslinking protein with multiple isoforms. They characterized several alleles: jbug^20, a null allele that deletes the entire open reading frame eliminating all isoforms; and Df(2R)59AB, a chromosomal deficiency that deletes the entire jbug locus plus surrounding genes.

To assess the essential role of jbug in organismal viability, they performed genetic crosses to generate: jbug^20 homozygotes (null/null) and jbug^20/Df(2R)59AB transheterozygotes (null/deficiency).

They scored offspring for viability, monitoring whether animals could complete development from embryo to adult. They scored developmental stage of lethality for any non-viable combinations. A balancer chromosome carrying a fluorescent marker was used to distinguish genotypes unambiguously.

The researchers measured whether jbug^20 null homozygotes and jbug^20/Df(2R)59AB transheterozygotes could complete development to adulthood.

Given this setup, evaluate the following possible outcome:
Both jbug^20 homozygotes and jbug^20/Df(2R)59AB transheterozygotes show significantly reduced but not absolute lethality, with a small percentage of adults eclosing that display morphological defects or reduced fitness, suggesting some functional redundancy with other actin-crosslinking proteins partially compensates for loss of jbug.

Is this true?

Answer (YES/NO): NO